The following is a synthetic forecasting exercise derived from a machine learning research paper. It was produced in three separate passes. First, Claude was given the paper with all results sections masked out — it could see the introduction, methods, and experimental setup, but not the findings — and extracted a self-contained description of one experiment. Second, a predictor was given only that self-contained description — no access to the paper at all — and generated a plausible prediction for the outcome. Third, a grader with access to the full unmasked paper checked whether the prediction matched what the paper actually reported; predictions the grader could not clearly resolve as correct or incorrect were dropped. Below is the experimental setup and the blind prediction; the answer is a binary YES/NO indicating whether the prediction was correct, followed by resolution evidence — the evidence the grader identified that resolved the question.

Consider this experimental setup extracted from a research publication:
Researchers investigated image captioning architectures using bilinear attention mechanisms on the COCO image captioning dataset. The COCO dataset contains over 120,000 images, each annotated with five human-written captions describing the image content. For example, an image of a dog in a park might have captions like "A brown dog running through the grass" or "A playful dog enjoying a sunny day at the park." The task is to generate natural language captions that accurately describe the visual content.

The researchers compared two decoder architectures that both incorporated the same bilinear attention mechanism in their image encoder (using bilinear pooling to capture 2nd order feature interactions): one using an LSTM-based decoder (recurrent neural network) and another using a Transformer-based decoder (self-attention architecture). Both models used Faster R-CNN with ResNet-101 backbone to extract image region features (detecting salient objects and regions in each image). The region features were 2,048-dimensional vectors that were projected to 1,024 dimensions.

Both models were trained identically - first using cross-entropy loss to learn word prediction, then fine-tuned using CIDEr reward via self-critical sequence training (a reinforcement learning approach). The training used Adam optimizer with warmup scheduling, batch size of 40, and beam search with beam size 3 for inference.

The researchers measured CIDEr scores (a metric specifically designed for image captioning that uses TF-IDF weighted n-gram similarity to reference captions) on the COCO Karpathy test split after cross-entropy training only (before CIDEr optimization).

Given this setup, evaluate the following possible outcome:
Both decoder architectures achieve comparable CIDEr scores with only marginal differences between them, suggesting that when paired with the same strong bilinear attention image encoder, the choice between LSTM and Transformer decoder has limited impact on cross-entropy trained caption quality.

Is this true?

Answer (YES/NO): NO